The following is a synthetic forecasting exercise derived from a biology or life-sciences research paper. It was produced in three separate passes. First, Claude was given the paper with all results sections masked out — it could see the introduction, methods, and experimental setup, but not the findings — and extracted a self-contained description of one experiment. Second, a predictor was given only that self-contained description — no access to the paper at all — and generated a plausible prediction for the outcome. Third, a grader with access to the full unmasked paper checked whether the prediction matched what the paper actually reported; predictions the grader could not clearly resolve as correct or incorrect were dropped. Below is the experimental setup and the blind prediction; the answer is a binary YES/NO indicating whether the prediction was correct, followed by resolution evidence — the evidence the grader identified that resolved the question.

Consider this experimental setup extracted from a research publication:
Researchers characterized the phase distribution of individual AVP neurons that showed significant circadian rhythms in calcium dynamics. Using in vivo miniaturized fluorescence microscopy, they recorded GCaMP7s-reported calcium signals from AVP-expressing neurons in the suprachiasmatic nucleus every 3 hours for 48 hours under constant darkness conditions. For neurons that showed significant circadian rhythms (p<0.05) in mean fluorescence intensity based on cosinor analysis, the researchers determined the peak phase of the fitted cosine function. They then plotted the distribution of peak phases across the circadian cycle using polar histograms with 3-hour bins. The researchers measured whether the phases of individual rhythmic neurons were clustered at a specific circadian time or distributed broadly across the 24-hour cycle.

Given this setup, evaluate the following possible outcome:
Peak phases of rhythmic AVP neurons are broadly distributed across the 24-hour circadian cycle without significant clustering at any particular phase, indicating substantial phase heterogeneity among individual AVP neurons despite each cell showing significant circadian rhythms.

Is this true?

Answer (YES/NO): YES